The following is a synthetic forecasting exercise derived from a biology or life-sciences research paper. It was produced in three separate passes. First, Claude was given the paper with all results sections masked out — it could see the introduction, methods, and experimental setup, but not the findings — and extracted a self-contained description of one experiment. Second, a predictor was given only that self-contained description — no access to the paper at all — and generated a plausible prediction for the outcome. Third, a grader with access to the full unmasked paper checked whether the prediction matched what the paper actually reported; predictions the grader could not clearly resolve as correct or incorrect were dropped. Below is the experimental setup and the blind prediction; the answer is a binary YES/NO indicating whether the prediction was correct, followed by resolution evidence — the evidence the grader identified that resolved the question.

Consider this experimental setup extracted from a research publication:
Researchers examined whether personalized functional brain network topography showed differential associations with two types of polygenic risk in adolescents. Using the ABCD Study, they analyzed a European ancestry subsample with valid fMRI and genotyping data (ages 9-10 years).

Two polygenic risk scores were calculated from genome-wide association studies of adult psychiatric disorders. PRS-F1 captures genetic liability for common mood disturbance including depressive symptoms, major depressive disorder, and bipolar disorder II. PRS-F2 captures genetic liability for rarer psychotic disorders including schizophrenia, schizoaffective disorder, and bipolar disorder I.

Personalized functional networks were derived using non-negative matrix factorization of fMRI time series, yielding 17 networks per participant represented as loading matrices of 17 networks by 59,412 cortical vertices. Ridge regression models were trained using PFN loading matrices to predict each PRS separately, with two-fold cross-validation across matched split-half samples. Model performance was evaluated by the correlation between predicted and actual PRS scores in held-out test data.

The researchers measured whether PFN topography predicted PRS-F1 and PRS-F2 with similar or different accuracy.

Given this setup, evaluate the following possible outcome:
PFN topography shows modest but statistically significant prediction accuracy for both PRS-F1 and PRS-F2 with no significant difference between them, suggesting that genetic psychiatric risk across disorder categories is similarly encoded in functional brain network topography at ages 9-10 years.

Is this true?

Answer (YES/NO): NO